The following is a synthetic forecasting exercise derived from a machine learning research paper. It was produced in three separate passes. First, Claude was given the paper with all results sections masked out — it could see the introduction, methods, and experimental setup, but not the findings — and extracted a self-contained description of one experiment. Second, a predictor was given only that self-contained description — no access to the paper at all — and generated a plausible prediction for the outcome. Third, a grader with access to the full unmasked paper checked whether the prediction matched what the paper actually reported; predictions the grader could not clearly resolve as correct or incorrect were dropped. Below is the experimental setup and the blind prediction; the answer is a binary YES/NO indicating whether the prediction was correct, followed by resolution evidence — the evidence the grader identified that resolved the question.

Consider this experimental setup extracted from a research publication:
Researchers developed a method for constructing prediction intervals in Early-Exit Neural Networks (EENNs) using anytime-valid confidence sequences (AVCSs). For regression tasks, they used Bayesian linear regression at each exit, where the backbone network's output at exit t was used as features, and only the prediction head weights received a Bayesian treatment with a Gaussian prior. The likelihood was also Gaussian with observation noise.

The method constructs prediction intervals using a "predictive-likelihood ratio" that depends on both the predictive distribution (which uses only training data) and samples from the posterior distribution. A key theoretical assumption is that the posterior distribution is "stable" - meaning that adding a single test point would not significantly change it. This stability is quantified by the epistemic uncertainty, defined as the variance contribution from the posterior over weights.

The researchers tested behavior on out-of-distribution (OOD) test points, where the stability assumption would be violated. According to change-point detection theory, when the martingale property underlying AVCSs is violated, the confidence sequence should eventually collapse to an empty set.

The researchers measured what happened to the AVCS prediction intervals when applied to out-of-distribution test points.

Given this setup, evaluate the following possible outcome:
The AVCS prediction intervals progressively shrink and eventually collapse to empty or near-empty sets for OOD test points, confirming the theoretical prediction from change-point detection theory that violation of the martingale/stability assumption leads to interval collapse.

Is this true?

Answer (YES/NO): YES